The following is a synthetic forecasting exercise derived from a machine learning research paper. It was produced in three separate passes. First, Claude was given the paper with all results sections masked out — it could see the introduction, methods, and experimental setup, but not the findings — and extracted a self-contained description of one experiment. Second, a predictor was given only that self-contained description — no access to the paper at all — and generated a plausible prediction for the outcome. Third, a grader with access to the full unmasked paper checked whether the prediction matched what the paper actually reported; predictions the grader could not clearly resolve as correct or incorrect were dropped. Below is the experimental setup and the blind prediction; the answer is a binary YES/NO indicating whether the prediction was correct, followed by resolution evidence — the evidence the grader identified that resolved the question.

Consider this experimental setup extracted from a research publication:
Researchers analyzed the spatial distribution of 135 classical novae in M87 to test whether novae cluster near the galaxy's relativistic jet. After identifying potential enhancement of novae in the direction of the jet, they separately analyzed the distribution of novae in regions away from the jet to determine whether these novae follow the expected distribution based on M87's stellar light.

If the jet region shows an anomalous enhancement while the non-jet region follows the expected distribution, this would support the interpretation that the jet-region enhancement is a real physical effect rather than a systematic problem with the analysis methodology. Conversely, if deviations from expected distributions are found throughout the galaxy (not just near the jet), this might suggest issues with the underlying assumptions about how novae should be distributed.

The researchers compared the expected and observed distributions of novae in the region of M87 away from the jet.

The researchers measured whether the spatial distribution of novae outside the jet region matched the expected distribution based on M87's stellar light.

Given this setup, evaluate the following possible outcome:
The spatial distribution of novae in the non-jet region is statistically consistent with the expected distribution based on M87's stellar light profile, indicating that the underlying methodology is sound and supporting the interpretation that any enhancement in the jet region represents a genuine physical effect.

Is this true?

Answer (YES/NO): YES